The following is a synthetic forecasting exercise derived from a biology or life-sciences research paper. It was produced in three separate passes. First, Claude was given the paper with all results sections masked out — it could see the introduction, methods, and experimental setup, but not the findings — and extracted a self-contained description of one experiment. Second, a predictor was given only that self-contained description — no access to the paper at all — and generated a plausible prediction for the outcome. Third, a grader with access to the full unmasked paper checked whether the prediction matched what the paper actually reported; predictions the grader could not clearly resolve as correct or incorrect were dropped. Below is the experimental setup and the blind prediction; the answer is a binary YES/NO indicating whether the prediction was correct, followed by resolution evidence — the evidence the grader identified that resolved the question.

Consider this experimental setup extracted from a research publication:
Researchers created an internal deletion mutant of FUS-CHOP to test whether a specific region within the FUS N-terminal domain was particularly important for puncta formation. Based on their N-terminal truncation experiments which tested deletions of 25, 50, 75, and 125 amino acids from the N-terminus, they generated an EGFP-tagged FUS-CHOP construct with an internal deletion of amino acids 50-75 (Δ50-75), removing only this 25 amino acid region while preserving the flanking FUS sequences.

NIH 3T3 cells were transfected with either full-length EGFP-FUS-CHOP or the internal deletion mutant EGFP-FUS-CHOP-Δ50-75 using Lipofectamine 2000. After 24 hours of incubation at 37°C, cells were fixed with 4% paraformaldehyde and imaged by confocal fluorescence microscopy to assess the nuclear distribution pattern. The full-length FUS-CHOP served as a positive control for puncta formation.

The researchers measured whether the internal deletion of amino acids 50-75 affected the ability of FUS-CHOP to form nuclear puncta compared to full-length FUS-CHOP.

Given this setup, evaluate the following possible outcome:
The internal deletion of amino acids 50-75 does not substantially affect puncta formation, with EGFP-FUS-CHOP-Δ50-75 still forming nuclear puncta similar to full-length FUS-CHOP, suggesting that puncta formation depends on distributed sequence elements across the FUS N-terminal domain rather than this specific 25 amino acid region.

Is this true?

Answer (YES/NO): YES